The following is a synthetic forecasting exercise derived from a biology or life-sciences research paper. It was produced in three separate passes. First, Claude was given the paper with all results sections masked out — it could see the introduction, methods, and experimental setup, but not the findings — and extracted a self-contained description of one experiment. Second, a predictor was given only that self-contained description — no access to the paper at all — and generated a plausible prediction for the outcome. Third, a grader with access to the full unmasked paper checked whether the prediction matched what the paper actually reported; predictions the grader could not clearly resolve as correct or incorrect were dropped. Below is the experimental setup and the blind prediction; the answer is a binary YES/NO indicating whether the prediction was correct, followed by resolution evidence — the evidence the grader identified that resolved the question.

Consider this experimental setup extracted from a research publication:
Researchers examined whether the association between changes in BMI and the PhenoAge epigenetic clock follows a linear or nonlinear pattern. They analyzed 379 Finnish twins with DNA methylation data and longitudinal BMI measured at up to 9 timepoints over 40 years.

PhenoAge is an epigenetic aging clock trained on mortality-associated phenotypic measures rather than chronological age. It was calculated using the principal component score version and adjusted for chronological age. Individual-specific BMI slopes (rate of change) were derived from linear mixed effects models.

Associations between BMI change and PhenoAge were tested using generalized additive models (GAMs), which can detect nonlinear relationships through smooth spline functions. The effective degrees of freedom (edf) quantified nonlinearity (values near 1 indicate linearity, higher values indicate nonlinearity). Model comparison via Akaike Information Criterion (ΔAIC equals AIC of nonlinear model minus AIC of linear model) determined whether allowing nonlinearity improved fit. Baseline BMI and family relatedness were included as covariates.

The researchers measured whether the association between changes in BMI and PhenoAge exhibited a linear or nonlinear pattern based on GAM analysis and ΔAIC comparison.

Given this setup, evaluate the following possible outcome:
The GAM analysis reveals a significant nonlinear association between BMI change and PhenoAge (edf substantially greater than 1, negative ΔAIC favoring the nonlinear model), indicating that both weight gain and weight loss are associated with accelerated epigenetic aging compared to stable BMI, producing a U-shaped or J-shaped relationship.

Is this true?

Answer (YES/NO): NO